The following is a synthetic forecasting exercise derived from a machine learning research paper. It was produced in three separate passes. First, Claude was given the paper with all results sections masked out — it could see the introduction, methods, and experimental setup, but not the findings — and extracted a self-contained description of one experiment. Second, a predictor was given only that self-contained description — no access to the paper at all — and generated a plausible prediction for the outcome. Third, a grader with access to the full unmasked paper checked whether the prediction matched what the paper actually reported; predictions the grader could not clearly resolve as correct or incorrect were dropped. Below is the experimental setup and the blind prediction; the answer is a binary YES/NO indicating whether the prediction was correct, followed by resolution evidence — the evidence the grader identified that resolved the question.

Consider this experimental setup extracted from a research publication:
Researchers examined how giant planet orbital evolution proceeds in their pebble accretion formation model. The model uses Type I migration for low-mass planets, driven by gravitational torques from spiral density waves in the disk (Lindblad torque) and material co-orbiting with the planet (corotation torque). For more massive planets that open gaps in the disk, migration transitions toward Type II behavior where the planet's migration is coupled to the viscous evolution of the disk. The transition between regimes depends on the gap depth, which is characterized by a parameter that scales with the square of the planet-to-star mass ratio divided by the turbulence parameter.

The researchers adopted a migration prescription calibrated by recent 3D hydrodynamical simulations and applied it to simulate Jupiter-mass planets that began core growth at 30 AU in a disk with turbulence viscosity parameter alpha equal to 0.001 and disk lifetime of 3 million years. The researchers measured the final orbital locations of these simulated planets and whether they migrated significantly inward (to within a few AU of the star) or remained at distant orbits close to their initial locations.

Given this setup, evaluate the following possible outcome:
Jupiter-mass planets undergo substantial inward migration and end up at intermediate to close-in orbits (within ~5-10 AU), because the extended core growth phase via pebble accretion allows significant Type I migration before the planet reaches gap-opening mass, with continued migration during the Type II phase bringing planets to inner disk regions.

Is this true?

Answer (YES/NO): NO